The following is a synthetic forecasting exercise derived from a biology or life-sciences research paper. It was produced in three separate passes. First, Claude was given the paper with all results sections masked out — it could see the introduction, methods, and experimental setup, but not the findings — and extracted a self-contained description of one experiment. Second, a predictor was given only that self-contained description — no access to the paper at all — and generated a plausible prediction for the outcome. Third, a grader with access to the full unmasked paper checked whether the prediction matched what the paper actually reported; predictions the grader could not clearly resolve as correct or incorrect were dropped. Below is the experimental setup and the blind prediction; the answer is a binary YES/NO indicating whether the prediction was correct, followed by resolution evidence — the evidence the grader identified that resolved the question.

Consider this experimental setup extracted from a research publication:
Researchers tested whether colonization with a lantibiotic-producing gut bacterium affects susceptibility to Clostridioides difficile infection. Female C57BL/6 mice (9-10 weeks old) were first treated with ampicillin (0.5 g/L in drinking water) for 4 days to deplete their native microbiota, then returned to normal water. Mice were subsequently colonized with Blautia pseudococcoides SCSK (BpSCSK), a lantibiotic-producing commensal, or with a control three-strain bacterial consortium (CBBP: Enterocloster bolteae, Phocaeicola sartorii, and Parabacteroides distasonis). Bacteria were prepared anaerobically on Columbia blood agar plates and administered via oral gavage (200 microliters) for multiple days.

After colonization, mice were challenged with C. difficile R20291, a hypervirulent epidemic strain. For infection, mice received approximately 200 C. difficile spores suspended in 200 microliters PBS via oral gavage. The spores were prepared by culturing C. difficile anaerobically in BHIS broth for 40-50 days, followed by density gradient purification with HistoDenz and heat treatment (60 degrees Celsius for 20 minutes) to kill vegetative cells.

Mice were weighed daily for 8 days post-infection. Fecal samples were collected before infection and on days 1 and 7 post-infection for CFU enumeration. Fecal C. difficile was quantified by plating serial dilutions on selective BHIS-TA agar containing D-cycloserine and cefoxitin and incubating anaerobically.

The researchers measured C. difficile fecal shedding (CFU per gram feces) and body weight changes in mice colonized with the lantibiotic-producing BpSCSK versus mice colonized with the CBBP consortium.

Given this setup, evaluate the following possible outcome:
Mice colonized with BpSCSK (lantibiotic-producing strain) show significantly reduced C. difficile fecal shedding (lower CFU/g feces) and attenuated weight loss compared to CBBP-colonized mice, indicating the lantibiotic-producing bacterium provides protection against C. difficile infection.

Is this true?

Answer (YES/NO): NO